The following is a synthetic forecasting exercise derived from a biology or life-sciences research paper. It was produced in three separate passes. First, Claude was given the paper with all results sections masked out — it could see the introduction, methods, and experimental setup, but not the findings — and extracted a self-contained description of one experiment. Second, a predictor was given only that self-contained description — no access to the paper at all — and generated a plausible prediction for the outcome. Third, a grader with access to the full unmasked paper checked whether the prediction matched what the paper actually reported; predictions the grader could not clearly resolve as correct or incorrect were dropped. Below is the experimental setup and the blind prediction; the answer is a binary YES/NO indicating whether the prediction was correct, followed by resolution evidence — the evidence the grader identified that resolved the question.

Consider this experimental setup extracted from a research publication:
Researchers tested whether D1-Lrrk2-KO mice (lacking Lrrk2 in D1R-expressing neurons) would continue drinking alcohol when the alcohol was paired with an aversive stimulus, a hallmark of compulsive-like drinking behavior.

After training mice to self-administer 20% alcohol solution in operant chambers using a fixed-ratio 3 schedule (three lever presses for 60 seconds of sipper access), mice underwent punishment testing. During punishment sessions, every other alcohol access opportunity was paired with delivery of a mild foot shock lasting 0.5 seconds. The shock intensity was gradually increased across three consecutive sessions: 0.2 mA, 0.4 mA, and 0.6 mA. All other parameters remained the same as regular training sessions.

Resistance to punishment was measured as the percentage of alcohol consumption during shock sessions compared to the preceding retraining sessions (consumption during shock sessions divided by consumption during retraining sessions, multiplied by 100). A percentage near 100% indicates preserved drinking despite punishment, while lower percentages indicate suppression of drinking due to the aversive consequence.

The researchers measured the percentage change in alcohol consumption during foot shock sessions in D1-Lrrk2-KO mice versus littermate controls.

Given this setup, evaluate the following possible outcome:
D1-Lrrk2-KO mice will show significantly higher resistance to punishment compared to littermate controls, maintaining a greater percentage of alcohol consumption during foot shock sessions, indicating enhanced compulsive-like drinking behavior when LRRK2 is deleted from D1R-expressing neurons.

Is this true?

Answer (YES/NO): YES